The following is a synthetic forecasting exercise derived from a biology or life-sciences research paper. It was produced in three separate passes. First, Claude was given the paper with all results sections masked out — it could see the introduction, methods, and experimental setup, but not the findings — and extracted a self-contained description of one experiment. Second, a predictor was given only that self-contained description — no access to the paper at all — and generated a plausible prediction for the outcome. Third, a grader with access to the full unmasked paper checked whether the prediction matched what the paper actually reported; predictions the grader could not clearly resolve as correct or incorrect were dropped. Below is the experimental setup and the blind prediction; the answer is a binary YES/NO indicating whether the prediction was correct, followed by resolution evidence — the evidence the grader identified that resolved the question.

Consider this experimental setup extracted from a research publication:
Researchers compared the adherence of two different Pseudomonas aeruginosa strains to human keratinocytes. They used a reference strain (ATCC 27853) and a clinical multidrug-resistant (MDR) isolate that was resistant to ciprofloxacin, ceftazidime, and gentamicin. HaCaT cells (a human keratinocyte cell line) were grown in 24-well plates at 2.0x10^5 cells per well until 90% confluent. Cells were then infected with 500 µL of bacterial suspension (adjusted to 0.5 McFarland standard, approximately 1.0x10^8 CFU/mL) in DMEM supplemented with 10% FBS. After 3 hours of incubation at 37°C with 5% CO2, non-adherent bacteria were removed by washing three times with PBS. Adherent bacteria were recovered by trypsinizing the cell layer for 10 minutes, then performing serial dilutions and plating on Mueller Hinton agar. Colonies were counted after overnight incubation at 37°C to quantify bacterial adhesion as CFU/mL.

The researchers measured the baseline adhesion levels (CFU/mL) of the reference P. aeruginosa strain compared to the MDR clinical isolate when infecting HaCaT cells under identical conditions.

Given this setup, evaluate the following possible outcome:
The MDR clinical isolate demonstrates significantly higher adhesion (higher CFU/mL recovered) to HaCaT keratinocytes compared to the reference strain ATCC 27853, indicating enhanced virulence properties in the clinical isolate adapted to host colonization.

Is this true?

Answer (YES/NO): NO